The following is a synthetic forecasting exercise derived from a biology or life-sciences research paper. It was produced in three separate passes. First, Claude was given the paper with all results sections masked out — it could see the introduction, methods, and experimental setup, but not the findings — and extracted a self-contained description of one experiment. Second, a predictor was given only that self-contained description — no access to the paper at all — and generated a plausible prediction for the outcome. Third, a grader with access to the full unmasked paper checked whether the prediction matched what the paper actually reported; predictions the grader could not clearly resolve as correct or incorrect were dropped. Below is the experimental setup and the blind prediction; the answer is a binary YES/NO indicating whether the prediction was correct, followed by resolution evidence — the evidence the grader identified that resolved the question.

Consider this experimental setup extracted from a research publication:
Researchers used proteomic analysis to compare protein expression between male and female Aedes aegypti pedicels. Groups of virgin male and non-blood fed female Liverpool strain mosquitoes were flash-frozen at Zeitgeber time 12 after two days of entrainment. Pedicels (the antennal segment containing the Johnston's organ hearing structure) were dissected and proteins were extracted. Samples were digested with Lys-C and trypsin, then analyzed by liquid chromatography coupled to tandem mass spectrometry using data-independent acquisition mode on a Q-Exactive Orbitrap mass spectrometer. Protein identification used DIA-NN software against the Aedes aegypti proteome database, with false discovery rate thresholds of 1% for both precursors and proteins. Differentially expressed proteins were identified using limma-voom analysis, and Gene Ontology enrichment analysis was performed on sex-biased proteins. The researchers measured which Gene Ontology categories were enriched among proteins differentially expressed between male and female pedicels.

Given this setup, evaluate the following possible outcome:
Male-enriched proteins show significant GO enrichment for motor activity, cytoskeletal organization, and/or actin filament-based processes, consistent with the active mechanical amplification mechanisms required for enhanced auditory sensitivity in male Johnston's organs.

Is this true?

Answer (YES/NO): NO